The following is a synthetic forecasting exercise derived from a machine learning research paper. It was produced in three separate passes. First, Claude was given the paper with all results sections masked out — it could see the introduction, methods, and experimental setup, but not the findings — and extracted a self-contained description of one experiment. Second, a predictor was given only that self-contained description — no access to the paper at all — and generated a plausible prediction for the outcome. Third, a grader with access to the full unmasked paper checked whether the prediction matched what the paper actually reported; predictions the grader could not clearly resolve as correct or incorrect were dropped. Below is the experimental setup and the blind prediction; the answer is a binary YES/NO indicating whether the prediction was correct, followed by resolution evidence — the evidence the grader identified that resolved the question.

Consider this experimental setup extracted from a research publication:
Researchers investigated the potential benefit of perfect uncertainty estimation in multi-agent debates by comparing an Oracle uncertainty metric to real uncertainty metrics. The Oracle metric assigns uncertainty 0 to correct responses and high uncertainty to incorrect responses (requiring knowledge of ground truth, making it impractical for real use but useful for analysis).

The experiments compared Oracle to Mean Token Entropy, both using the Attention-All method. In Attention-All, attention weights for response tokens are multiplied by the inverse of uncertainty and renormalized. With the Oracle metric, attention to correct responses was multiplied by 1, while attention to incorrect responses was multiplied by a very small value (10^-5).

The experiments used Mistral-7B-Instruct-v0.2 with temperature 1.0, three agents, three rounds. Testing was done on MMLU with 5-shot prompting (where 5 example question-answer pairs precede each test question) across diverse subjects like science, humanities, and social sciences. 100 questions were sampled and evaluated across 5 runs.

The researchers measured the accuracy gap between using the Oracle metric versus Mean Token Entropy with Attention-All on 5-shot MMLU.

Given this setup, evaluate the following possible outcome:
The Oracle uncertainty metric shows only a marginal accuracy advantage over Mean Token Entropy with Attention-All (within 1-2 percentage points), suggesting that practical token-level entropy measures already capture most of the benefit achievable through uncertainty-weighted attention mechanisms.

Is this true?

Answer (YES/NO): NO